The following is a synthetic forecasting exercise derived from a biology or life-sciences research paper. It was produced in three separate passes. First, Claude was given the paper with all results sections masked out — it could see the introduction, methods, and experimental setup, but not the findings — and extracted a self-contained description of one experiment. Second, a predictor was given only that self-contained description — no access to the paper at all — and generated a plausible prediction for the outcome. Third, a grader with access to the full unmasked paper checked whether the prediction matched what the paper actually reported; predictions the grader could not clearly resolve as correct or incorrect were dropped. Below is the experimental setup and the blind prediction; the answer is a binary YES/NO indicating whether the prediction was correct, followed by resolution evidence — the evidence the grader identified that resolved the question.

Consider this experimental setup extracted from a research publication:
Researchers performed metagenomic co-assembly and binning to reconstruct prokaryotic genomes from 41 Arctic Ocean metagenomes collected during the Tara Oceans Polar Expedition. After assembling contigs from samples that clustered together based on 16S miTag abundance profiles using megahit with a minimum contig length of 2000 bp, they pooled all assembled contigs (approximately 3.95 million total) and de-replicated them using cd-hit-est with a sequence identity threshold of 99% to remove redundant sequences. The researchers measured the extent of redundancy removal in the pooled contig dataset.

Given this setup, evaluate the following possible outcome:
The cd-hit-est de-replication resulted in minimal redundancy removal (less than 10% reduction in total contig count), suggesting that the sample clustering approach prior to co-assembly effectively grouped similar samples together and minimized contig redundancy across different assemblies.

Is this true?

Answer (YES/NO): NO